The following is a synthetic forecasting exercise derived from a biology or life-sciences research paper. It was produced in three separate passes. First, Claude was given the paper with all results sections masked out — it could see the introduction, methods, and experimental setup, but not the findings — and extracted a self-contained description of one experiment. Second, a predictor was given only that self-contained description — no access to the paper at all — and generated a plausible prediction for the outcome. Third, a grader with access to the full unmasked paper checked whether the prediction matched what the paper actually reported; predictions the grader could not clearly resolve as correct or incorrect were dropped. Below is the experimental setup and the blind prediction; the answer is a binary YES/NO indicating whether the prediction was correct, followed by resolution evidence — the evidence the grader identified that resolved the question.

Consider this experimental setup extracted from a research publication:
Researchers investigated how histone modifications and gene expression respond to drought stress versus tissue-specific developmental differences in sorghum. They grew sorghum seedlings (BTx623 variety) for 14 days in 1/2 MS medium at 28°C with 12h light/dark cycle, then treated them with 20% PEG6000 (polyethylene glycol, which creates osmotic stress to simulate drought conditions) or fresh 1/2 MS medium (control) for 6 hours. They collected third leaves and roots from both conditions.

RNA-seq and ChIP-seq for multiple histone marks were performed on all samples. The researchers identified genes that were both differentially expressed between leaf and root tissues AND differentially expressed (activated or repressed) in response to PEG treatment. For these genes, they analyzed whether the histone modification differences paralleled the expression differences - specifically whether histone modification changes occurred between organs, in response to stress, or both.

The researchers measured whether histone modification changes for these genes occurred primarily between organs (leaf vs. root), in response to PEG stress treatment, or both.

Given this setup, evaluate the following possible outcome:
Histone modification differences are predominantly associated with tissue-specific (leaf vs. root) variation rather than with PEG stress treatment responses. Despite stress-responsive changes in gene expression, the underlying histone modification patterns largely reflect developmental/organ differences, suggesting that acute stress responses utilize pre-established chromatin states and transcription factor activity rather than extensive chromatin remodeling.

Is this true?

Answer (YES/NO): YES